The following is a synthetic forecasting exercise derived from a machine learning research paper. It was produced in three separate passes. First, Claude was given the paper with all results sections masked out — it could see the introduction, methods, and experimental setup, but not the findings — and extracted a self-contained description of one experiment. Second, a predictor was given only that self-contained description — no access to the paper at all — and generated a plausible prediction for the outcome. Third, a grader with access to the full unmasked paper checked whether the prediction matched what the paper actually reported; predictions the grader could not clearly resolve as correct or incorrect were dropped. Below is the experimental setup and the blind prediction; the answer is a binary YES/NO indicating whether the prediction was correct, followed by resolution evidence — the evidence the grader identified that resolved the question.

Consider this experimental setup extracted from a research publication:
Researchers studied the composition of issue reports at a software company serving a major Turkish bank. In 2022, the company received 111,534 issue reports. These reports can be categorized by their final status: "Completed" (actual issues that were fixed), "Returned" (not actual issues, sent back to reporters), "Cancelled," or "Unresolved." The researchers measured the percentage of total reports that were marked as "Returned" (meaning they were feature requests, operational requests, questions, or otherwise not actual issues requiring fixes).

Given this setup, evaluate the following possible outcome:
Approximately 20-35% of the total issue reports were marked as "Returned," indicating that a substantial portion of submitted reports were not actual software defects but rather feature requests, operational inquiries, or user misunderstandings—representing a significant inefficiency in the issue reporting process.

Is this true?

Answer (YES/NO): YES